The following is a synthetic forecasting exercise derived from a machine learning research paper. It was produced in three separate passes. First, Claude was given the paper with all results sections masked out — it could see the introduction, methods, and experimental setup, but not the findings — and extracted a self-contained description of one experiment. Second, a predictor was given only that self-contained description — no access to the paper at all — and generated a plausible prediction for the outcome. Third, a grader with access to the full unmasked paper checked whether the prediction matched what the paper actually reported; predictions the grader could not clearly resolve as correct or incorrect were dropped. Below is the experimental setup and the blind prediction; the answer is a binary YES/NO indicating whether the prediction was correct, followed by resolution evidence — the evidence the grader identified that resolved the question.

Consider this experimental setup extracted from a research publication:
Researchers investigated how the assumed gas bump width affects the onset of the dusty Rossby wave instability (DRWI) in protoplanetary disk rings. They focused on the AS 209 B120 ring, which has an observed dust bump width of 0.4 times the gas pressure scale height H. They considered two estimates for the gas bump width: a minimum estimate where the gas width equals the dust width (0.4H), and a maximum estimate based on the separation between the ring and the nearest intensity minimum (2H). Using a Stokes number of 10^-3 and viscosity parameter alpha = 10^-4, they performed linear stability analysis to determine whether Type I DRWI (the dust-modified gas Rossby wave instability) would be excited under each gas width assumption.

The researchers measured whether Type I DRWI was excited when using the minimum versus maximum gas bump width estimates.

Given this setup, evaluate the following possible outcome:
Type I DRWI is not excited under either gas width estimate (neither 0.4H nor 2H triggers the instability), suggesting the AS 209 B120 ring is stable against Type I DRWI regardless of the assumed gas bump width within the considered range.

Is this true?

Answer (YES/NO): NO